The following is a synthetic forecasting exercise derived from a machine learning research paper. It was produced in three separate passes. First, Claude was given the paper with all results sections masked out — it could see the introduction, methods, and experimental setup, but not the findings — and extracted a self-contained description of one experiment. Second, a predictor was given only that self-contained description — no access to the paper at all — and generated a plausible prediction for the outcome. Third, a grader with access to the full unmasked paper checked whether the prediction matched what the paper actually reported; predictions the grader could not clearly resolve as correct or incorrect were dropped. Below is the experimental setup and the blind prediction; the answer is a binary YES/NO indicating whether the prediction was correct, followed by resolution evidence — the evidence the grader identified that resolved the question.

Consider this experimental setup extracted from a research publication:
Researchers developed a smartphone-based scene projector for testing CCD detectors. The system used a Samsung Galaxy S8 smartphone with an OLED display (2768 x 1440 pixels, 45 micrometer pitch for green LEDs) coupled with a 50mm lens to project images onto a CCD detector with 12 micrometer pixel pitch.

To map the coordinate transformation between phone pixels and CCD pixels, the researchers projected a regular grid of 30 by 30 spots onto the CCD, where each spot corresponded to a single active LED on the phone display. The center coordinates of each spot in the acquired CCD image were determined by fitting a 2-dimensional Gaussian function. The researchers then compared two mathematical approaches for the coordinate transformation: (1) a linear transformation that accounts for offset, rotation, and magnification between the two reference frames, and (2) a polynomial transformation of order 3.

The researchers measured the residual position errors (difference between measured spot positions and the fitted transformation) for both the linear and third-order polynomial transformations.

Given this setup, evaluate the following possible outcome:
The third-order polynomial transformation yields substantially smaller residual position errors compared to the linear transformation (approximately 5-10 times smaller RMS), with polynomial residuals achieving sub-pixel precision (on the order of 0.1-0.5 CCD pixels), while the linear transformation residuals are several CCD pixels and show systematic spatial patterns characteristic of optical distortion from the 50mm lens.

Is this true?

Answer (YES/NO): NO